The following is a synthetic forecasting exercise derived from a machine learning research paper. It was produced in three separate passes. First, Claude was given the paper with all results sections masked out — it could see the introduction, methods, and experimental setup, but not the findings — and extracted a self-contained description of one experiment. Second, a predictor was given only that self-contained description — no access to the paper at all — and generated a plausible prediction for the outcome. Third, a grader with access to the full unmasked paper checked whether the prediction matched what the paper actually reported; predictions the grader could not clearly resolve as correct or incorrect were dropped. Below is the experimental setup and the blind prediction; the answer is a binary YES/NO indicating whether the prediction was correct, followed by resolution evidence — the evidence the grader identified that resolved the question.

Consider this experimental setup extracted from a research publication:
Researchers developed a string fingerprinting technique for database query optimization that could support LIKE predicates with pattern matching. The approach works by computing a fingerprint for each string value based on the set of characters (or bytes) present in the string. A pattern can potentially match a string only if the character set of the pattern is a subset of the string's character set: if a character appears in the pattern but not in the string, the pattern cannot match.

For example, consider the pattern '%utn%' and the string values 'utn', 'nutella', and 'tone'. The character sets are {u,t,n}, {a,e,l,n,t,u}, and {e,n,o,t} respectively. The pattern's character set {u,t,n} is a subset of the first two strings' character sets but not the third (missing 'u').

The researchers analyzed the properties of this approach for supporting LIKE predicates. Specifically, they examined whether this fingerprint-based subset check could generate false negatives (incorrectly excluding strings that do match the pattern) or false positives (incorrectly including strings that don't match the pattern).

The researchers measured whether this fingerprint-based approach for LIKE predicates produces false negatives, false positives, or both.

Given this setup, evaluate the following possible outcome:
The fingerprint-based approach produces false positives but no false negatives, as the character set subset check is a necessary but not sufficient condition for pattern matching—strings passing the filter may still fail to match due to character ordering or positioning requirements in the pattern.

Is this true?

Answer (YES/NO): YES